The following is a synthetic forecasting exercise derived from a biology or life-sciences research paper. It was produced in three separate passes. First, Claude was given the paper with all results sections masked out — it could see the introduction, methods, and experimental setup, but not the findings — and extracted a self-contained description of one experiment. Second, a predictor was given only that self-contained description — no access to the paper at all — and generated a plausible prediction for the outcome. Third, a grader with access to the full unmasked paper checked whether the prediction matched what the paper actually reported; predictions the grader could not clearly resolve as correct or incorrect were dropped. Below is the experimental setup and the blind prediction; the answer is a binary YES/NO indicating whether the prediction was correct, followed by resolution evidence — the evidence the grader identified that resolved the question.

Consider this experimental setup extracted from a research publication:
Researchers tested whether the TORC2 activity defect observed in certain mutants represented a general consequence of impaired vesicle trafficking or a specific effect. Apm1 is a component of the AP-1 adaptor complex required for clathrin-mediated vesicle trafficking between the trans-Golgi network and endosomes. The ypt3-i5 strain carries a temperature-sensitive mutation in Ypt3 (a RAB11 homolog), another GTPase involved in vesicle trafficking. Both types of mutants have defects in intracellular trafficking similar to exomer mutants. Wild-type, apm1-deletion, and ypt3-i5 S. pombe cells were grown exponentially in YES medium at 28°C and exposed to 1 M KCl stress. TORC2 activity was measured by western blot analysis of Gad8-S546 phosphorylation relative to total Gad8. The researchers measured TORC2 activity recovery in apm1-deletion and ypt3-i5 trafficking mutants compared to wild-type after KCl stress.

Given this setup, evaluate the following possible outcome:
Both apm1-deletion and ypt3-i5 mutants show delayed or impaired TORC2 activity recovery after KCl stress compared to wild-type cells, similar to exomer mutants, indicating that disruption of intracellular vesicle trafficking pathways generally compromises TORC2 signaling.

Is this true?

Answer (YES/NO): NO